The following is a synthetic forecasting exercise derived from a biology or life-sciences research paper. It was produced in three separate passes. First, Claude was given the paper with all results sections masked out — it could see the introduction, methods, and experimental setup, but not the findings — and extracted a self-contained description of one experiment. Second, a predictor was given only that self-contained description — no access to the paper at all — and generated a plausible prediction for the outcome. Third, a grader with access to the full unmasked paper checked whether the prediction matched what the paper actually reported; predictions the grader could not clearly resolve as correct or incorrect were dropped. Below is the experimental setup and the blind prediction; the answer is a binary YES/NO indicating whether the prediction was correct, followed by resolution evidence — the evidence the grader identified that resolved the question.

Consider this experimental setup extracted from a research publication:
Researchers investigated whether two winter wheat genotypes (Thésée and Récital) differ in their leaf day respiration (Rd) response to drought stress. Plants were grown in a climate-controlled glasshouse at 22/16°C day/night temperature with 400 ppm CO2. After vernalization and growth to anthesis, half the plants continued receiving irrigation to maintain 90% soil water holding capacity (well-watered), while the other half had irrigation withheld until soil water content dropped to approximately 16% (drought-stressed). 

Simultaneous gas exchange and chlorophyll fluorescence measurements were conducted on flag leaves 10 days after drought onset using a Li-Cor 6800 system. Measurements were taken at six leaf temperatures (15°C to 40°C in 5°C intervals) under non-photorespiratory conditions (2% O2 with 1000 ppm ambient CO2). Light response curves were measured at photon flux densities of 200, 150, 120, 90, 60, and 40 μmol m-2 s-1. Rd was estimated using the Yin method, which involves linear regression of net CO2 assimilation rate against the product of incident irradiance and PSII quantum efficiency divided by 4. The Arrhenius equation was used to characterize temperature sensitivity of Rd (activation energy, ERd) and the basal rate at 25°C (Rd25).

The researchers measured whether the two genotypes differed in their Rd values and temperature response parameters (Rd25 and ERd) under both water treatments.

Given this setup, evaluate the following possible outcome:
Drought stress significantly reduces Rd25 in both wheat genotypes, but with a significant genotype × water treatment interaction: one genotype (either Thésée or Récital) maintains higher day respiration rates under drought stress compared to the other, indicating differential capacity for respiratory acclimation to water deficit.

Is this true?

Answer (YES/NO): NO